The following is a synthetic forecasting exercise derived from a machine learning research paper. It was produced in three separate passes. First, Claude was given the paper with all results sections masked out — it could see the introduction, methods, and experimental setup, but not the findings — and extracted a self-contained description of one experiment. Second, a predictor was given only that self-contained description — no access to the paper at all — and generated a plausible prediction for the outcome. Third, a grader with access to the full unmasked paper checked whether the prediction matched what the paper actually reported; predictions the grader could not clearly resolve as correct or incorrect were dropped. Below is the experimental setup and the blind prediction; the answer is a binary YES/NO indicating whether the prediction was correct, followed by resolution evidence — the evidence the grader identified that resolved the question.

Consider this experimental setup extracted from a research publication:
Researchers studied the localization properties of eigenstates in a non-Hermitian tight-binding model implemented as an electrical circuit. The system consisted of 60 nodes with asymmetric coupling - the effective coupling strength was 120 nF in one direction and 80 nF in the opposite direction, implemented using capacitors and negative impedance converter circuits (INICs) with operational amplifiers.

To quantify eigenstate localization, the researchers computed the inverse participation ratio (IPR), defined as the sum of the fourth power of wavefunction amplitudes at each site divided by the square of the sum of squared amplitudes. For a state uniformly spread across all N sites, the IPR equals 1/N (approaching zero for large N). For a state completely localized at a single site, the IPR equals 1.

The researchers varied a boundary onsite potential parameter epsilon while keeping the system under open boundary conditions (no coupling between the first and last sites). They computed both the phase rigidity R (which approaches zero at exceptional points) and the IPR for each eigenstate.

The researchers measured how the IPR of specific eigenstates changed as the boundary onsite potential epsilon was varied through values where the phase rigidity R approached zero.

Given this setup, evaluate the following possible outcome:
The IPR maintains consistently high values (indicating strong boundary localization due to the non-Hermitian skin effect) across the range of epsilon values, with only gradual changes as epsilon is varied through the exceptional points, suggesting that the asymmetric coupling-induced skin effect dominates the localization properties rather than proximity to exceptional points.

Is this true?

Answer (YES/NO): NO